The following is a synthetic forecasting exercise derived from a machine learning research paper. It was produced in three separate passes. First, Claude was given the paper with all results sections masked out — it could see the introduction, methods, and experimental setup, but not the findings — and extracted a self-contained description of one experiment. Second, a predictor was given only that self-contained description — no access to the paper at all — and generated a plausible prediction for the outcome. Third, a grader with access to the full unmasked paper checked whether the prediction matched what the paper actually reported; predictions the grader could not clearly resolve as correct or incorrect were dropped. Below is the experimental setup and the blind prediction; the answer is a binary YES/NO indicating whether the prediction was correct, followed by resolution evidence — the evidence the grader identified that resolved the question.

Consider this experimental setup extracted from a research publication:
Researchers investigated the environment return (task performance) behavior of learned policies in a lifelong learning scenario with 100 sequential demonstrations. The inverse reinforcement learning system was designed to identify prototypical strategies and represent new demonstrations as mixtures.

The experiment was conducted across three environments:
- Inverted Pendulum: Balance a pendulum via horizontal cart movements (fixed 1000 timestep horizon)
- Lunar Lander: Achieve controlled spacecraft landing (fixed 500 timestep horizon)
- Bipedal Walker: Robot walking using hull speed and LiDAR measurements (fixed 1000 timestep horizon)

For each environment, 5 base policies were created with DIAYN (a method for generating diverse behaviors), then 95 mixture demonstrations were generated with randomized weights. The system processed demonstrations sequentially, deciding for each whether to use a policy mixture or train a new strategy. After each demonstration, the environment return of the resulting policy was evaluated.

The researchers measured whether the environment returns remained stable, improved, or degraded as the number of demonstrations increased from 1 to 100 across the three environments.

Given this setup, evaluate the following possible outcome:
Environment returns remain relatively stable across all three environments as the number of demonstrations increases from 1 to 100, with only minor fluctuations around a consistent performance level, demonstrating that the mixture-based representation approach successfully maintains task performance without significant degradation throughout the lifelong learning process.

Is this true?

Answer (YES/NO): YES